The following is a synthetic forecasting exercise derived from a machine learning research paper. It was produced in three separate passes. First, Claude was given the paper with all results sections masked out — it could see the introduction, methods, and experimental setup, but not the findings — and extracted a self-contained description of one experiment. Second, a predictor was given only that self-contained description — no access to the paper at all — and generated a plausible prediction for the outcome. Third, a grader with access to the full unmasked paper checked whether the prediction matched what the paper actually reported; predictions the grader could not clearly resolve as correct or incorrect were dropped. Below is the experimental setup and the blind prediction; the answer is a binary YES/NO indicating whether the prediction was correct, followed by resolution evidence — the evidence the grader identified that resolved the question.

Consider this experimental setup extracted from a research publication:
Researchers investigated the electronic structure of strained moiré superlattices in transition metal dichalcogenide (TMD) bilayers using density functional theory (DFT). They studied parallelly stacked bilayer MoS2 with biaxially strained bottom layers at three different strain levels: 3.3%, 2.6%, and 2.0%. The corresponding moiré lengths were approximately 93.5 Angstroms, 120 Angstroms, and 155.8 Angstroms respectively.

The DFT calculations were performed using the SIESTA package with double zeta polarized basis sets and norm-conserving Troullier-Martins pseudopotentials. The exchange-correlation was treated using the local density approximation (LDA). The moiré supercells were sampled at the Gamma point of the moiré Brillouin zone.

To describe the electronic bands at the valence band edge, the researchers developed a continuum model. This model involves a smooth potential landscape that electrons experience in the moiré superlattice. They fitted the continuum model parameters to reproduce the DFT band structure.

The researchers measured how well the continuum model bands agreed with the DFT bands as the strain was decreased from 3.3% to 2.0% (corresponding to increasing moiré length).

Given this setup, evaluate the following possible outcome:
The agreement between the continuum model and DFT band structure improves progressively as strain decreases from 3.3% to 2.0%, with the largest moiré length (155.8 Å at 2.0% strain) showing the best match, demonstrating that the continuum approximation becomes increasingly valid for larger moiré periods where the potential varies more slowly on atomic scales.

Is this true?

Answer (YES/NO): NO